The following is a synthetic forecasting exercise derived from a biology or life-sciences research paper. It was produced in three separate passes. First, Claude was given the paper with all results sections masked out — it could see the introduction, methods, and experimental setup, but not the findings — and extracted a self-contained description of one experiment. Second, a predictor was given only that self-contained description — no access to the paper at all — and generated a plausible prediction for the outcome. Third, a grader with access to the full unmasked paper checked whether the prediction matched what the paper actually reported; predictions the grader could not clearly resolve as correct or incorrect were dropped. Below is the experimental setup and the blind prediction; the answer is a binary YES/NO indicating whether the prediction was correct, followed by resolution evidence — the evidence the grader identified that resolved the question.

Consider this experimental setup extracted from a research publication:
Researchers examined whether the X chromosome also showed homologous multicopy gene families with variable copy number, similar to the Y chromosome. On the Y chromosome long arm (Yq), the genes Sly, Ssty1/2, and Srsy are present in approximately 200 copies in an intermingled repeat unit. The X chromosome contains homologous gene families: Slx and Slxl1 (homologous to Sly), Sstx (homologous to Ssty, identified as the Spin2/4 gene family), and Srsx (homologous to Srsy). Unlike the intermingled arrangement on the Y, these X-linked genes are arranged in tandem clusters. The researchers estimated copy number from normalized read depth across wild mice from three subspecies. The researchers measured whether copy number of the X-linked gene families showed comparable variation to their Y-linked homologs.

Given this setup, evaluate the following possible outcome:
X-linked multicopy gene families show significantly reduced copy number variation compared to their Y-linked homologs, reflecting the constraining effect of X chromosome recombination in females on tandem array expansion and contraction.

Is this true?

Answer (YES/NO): NO